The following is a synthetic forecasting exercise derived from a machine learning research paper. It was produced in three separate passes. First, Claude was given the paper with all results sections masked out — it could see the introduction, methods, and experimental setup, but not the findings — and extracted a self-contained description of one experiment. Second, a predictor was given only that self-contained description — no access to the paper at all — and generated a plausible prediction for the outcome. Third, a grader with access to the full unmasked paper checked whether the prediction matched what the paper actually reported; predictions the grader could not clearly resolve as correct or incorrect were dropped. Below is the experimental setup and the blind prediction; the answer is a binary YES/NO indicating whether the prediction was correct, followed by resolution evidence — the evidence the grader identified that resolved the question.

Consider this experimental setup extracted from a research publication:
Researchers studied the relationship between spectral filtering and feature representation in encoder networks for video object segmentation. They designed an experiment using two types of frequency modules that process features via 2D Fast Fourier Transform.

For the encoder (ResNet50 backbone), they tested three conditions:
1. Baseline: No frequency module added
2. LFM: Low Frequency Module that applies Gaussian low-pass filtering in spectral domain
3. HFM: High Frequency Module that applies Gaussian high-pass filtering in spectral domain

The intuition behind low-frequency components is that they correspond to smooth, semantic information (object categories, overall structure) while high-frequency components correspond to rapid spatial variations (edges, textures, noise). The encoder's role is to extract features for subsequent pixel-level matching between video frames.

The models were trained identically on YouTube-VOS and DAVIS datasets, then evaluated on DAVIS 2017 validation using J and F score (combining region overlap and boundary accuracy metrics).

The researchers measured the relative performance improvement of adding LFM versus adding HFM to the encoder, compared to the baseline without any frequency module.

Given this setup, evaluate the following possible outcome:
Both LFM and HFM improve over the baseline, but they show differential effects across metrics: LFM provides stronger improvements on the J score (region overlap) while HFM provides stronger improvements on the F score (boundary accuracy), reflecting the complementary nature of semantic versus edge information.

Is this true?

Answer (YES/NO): NO